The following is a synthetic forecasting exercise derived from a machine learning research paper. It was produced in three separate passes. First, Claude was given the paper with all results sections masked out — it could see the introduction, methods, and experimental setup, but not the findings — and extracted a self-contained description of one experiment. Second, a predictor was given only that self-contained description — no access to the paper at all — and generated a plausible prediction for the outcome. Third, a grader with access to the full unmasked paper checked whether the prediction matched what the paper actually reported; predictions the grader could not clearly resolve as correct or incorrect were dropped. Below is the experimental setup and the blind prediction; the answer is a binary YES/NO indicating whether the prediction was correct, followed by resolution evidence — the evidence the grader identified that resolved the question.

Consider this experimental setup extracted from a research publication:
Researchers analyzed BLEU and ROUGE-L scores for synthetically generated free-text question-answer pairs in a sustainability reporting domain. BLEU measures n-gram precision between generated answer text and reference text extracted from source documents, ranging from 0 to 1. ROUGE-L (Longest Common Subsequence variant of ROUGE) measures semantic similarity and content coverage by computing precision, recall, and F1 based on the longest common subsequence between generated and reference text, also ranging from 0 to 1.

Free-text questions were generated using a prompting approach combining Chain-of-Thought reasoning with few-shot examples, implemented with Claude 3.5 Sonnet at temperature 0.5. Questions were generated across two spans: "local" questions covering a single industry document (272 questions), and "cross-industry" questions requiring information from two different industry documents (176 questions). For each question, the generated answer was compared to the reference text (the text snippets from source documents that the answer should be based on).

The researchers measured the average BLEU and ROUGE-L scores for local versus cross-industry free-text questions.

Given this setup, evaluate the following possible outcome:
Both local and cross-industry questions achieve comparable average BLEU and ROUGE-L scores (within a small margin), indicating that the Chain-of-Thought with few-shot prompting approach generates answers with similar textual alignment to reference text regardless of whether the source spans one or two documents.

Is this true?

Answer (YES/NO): NO